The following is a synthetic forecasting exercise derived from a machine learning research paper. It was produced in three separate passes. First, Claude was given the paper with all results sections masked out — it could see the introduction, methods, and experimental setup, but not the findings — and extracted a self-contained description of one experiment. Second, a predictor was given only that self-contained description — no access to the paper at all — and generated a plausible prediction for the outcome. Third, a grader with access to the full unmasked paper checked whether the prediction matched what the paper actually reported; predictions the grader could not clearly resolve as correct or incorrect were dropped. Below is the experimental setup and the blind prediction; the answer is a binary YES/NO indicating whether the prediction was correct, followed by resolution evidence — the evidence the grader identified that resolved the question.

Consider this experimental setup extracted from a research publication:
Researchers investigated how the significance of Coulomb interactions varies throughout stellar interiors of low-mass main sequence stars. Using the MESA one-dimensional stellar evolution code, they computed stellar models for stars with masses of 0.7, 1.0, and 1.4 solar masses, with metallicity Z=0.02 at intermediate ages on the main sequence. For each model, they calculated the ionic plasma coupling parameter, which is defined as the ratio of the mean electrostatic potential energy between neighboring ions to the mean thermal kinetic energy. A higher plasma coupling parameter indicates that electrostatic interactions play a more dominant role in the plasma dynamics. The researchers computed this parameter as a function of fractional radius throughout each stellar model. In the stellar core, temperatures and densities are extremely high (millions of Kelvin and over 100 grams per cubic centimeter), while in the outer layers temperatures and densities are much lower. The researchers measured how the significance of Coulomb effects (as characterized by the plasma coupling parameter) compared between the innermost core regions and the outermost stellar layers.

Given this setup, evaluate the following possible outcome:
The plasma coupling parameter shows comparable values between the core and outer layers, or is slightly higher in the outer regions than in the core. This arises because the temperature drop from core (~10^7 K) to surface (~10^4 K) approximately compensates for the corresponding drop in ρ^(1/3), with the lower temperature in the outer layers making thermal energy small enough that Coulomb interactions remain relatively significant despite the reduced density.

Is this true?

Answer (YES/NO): NO